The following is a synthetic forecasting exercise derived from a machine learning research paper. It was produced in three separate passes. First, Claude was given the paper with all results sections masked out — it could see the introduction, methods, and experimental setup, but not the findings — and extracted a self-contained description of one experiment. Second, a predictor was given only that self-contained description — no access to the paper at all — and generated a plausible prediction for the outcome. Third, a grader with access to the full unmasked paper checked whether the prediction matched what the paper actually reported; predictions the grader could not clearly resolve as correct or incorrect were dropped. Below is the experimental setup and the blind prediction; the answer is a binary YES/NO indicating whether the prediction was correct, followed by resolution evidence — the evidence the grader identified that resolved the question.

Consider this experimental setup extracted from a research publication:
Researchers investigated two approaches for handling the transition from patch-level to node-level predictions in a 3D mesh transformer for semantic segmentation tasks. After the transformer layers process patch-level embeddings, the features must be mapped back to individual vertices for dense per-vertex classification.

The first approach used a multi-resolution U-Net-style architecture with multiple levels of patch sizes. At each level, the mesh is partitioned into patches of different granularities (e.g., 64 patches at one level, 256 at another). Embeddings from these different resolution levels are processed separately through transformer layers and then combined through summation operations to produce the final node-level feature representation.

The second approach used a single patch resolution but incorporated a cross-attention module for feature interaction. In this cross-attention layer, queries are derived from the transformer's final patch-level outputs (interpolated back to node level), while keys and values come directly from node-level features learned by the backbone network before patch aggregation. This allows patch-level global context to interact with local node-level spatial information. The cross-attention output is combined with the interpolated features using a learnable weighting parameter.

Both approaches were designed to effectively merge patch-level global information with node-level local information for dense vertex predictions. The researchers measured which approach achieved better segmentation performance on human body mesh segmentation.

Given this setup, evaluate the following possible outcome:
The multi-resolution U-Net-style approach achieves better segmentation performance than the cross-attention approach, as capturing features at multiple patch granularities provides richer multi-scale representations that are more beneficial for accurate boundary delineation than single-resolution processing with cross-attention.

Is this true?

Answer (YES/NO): NO